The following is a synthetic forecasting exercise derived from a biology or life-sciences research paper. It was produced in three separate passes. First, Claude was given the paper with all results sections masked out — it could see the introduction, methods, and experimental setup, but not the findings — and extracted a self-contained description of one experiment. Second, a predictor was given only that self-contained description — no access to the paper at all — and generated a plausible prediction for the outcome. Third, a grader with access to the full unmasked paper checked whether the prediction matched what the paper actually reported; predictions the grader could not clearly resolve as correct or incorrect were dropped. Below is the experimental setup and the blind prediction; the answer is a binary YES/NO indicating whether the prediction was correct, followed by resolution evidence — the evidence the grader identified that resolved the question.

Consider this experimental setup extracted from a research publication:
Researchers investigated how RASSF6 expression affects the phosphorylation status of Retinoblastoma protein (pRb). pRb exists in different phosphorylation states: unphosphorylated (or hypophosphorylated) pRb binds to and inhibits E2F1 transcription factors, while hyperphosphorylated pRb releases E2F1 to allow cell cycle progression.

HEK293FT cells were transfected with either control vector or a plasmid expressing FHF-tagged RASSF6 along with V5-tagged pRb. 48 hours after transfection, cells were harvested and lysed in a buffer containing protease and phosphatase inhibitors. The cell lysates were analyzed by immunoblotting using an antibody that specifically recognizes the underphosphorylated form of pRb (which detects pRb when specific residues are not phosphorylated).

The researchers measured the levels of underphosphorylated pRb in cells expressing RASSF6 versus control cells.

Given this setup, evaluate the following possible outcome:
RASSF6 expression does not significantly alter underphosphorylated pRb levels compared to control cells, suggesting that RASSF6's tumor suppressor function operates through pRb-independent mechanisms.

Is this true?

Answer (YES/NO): NO